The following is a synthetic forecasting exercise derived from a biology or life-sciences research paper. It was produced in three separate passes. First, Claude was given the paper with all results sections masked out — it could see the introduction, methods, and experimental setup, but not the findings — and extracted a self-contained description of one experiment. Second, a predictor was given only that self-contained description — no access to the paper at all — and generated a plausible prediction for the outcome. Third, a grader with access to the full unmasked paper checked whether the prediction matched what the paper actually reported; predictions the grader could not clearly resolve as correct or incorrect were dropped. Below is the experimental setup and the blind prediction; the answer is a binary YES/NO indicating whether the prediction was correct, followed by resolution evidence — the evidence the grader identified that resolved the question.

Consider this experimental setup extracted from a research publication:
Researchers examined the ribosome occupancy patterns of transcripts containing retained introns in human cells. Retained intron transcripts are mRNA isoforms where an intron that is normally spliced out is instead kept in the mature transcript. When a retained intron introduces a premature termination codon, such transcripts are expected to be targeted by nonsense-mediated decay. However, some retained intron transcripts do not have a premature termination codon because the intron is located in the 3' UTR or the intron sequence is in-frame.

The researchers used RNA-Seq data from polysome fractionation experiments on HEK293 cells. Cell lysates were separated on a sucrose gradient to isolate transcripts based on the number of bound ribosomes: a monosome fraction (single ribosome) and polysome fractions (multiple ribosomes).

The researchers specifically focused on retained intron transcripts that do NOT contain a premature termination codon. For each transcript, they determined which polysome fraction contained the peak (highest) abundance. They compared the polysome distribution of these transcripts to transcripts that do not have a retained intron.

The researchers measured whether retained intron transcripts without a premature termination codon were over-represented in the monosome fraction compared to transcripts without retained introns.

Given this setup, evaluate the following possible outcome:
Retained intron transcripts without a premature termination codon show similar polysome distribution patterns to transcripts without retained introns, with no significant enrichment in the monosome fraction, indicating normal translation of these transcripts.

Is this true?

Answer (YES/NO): NO